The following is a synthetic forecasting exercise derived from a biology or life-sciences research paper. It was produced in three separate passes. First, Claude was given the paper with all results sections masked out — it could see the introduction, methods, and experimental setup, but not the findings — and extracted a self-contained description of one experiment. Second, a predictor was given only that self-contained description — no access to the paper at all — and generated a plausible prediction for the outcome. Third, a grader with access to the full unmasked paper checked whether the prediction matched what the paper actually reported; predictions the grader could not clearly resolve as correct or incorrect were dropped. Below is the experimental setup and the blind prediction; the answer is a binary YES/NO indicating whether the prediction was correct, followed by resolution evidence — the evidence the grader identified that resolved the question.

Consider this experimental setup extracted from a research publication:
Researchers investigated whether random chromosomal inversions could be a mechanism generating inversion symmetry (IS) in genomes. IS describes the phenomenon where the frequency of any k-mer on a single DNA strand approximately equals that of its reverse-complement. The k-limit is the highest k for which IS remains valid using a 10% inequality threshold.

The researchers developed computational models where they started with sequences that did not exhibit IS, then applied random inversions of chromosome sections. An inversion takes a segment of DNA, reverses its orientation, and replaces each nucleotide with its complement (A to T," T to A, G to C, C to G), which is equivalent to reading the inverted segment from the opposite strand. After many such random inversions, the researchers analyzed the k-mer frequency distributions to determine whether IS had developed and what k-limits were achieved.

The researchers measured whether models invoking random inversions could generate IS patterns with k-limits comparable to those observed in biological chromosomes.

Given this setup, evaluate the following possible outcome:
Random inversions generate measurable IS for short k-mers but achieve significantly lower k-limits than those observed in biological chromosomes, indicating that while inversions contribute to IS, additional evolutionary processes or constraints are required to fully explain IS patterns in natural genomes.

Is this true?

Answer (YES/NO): NO